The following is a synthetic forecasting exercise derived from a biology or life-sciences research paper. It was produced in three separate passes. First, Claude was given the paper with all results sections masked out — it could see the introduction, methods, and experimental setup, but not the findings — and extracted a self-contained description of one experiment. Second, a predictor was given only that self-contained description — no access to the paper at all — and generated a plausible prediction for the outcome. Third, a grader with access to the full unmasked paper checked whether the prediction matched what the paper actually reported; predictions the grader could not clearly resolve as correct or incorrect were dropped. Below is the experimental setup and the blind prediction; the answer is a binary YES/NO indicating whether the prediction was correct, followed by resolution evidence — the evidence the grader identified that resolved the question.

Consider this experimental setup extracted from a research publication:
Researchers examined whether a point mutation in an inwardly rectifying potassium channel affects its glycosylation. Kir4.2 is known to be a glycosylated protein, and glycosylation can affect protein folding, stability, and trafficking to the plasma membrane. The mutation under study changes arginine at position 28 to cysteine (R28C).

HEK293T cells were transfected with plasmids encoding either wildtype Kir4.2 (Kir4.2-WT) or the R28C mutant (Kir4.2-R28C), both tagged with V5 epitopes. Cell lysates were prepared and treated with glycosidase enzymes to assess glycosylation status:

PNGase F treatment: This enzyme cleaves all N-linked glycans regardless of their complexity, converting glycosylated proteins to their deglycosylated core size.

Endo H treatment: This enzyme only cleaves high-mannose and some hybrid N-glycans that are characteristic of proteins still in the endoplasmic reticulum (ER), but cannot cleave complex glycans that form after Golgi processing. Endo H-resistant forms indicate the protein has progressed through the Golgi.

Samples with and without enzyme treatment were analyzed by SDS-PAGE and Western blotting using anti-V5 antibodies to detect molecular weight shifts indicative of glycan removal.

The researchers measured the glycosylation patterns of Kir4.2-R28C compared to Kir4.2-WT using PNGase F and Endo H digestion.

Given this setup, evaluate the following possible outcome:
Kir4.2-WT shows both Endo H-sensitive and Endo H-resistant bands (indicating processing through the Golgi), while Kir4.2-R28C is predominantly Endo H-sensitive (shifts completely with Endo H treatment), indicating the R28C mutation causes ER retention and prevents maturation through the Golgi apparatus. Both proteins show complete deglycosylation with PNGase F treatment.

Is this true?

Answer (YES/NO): NO